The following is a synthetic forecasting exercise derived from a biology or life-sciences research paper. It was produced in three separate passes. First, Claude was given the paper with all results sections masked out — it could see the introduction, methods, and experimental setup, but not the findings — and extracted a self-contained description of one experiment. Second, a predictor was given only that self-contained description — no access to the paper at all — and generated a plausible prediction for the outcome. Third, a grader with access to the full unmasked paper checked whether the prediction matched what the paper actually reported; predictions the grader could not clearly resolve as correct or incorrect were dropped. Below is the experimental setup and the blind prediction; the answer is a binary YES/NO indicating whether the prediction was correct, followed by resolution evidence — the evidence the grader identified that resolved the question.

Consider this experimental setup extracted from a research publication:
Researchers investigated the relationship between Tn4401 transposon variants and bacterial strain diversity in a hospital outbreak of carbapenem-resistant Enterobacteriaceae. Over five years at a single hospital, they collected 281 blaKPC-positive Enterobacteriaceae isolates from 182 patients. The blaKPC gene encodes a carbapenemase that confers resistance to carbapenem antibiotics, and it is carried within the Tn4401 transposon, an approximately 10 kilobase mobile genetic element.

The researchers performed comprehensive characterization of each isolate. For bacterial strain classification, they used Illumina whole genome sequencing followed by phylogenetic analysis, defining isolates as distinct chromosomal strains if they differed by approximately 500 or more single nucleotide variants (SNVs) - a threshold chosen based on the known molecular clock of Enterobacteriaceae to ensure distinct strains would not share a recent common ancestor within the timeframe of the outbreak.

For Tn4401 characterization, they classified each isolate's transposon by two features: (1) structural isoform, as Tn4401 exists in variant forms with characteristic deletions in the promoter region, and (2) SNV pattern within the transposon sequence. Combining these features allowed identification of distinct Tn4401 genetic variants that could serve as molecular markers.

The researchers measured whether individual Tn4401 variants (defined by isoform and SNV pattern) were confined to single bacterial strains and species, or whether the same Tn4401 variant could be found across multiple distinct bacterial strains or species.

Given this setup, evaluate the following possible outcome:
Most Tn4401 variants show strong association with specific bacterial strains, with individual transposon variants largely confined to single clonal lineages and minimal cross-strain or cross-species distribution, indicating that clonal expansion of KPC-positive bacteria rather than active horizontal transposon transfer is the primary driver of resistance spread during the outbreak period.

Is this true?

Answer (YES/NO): NO